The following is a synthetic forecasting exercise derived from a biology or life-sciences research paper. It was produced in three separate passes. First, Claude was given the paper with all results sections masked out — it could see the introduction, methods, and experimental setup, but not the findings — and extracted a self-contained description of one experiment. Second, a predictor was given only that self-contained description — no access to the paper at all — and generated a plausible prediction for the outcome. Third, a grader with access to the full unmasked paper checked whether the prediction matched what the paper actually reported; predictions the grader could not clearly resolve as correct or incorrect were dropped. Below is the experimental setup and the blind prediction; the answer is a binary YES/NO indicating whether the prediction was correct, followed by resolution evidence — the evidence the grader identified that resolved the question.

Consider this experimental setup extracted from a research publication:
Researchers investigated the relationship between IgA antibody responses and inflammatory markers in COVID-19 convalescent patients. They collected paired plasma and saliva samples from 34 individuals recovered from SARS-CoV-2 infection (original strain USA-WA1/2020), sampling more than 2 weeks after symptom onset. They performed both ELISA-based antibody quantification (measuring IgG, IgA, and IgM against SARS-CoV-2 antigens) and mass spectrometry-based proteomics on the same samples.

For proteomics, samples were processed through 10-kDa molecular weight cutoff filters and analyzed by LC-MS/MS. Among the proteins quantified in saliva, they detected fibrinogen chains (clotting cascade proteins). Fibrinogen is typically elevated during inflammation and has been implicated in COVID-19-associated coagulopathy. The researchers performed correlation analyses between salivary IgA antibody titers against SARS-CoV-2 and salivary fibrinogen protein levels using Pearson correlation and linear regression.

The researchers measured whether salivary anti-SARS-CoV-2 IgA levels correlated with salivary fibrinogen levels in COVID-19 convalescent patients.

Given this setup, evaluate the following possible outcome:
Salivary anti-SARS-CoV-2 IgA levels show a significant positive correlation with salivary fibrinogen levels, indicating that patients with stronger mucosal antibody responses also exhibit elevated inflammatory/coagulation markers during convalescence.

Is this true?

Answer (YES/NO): YES